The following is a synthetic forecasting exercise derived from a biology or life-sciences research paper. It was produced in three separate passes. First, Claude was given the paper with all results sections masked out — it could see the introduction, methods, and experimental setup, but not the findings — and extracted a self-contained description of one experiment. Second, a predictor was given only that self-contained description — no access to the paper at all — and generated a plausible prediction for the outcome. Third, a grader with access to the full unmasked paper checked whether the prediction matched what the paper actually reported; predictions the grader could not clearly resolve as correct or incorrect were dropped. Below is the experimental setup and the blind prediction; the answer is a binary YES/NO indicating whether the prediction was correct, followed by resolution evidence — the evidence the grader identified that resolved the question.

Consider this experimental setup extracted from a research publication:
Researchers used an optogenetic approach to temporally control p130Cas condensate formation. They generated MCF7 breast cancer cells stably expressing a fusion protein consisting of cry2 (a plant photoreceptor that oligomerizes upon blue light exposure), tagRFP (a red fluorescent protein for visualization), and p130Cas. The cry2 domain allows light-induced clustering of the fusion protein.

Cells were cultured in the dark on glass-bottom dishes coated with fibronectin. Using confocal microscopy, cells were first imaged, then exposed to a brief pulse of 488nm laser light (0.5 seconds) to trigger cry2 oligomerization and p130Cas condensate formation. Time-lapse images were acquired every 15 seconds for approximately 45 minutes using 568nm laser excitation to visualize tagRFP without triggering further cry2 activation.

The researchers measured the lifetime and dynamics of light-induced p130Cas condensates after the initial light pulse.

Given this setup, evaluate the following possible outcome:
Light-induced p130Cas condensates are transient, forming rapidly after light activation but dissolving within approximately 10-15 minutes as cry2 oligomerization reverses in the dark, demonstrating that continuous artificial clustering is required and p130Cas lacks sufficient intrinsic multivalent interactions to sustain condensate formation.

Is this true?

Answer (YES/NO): NO